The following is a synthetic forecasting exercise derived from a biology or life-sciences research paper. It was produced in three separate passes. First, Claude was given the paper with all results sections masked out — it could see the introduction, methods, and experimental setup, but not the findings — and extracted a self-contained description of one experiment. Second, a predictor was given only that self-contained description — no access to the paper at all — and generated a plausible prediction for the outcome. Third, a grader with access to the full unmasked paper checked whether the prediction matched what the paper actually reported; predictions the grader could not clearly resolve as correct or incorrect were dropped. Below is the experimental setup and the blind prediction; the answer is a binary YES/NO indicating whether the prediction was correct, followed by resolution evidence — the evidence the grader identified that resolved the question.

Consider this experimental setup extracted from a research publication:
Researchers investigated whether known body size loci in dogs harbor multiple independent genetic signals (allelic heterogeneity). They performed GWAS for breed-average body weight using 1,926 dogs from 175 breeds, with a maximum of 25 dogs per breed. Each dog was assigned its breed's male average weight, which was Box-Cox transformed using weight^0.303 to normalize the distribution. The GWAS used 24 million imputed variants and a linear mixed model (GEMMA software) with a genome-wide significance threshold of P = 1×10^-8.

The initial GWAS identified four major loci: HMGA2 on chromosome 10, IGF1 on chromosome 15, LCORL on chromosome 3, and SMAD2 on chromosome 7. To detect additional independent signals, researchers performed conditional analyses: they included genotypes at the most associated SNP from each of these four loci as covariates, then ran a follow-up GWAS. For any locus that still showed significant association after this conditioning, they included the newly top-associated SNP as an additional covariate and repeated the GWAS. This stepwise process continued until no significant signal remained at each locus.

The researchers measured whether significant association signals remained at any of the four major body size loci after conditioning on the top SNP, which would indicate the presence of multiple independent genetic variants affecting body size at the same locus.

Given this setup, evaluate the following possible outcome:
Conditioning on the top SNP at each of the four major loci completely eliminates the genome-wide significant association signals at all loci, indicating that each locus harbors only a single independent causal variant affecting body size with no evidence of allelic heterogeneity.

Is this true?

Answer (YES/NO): NO